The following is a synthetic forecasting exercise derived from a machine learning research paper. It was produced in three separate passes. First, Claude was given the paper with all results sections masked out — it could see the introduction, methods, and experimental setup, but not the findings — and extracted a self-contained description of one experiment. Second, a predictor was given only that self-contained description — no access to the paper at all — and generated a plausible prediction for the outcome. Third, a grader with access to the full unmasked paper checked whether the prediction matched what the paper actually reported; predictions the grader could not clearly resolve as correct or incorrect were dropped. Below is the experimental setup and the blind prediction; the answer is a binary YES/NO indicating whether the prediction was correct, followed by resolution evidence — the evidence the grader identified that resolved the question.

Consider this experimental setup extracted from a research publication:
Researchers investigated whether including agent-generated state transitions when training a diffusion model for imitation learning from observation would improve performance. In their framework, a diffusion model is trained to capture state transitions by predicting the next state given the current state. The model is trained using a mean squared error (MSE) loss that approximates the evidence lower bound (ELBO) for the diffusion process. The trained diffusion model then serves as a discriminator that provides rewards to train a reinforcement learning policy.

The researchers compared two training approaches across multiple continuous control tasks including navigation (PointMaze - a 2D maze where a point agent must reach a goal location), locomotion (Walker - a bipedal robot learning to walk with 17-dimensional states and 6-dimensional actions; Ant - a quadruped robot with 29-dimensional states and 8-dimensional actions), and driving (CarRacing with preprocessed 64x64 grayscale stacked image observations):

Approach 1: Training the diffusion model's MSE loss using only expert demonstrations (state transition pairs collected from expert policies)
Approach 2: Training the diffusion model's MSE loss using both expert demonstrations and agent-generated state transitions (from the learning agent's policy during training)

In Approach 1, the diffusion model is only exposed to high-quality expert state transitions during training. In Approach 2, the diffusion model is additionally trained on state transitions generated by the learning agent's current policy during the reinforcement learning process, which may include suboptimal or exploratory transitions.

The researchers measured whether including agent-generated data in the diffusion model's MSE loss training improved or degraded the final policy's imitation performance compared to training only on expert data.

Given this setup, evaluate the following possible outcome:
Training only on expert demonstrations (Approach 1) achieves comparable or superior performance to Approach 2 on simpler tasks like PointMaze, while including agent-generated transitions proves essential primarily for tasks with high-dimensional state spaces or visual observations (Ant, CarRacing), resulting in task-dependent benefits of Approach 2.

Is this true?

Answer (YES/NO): NO